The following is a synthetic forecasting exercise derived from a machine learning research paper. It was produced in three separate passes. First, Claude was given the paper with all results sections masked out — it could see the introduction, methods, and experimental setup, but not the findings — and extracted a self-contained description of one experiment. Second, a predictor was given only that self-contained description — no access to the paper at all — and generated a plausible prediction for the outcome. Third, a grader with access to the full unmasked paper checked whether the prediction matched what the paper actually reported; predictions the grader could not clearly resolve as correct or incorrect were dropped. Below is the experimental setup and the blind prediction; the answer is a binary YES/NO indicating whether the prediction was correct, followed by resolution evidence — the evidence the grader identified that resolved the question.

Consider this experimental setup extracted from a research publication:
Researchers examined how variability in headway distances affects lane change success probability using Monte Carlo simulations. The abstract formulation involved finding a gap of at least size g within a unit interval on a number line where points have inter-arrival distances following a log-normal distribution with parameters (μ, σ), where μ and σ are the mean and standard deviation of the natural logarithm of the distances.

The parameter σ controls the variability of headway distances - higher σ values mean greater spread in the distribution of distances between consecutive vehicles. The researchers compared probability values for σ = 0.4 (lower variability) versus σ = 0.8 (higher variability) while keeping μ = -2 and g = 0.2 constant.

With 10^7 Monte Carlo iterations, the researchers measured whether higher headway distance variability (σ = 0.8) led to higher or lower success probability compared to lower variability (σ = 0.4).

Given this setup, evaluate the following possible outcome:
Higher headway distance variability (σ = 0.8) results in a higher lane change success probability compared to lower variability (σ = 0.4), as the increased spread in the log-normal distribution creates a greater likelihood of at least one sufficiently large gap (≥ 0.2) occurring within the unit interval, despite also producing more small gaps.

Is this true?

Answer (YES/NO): YES